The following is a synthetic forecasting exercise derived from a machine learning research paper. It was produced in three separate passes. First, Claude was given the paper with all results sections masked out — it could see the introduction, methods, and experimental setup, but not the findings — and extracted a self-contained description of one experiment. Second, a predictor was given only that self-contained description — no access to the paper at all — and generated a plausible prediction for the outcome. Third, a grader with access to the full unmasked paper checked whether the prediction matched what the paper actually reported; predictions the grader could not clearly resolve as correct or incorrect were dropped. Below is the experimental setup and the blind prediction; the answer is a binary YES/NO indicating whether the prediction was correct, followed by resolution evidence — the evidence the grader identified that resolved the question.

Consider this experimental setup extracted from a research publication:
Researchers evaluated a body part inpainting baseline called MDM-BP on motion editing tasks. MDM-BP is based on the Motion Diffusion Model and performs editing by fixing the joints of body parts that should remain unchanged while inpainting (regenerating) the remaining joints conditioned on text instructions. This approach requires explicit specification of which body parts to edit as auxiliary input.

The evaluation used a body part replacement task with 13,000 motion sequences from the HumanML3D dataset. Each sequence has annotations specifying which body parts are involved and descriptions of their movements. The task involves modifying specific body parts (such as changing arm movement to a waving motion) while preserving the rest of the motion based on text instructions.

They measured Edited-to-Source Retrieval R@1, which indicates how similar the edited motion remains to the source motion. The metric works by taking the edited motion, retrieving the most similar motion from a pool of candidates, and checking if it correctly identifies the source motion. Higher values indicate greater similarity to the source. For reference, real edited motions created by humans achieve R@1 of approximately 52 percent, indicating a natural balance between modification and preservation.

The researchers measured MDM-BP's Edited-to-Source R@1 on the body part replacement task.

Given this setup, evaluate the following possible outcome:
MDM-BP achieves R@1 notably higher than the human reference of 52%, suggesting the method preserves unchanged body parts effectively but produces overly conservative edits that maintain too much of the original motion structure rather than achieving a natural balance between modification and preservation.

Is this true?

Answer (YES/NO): YES